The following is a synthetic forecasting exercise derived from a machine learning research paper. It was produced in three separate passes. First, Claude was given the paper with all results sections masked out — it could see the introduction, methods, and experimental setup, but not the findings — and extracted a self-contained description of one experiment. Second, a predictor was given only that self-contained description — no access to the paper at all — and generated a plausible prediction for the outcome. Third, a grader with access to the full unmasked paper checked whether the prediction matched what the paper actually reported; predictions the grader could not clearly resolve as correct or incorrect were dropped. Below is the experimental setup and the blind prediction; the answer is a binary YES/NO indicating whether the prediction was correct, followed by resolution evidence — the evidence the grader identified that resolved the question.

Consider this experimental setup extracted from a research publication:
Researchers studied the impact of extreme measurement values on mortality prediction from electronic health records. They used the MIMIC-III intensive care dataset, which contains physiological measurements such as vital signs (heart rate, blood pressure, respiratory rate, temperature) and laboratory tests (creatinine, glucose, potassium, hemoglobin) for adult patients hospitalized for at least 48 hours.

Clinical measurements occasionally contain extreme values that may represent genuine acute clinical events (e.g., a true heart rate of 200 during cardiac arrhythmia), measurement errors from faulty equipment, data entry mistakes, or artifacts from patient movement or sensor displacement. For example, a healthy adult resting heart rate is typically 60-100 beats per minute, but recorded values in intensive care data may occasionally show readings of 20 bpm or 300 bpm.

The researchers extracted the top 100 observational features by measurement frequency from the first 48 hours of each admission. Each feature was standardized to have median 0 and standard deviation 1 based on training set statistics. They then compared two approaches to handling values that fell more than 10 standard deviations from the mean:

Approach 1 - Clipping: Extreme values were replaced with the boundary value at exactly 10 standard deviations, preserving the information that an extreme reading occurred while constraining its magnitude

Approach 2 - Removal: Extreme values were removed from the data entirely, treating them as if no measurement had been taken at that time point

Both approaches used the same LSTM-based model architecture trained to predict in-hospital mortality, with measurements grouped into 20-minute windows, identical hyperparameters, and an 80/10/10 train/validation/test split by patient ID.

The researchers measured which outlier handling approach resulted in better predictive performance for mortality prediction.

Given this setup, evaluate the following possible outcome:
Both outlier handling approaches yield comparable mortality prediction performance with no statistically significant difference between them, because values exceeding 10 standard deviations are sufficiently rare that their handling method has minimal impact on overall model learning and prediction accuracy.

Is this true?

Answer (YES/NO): NO